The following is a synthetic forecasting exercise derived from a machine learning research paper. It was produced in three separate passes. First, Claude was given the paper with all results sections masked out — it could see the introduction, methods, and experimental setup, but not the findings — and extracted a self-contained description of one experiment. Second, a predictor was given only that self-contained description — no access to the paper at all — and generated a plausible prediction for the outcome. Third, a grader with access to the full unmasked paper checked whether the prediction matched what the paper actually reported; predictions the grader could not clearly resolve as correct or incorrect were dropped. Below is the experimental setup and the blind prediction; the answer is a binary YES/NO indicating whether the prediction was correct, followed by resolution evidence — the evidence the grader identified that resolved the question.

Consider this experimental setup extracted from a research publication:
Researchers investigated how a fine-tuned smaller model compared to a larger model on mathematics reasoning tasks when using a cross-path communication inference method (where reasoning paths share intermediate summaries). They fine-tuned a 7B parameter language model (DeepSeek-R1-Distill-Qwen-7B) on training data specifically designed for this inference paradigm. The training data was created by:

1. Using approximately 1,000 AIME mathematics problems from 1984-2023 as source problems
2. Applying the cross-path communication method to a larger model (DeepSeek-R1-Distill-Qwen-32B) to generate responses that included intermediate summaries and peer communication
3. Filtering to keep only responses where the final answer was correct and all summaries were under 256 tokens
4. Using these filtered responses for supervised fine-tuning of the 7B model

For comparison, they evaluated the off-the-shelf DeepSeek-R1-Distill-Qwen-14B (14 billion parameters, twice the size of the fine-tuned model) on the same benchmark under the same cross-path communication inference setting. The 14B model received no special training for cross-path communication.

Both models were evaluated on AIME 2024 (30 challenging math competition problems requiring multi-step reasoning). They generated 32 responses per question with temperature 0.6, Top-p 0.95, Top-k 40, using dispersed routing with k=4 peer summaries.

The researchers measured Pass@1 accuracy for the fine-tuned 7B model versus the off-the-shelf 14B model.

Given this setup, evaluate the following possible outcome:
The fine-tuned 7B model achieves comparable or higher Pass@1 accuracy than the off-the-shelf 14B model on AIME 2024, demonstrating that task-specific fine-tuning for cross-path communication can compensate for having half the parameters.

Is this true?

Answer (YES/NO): YES